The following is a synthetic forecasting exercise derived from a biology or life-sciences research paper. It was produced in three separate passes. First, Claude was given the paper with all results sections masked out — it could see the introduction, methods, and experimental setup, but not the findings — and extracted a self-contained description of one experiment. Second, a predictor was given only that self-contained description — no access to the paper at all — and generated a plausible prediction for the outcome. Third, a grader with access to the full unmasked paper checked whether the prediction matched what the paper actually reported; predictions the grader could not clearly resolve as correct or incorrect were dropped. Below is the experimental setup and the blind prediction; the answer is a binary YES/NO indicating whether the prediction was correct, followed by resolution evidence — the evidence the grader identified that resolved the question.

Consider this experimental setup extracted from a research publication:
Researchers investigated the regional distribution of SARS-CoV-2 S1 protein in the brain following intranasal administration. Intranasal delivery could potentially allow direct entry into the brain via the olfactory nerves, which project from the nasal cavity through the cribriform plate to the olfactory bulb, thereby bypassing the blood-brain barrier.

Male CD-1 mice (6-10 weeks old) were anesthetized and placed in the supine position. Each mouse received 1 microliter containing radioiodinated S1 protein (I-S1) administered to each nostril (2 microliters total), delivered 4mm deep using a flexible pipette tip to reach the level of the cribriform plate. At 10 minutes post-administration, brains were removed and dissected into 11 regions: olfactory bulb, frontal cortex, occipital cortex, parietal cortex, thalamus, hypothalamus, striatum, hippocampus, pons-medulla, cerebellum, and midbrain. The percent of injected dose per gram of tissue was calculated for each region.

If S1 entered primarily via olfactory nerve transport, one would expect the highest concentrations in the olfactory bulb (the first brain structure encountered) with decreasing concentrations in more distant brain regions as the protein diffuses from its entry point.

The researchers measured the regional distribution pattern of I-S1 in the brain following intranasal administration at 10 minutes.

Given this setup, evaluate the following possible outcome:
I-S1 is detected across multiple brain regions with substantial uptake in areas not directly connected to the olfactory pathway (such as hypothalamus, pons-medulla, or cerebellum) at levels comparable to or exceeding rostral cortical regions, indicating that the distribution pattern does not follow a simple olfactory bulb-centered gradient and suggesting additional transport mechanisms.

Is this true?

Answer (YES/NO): YES